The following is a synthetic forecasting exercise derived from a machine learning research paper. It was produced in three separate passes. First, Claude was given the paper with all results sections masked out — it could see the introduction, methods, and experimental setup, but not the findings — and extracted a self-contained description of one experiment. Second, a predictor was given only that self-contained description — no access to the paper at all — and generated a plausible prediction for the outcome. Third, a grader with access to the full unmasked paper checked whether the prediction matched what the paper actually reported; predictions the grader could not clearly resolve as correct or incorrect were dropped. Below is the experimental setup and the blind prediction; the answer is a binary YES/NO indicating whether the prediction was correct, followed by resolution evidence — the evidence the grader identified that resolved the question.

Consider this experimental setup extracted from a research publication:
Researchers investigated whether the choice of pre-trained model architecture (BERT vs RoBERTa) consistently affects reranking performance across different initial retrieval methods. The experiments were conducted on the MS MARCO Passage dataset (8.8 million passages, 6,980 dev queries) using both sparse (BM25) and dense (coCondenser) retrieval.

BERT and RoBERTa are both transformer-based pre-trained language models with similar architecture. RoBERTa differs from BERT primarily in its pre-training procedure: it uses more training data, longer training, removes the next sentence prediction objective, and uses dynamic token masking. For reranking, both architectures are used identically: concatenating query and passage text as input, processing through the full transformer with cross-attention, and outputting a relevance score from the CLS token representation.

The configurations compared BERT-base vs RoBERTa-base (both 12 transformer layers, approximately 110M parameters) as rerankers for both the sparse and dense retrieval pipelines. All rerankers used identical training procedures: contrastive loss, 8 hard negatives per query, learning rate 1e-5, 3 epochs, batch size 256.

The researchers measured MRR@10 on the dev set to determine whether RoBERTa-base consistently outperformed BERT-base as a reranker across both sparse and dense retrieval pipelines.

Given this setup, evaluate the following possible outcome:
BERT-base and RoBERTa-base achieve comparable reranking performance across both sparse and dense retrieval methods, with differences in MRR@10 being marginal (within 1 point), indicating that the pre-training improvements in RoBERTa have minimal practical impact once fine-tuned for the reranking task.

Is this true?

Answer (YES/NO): NO